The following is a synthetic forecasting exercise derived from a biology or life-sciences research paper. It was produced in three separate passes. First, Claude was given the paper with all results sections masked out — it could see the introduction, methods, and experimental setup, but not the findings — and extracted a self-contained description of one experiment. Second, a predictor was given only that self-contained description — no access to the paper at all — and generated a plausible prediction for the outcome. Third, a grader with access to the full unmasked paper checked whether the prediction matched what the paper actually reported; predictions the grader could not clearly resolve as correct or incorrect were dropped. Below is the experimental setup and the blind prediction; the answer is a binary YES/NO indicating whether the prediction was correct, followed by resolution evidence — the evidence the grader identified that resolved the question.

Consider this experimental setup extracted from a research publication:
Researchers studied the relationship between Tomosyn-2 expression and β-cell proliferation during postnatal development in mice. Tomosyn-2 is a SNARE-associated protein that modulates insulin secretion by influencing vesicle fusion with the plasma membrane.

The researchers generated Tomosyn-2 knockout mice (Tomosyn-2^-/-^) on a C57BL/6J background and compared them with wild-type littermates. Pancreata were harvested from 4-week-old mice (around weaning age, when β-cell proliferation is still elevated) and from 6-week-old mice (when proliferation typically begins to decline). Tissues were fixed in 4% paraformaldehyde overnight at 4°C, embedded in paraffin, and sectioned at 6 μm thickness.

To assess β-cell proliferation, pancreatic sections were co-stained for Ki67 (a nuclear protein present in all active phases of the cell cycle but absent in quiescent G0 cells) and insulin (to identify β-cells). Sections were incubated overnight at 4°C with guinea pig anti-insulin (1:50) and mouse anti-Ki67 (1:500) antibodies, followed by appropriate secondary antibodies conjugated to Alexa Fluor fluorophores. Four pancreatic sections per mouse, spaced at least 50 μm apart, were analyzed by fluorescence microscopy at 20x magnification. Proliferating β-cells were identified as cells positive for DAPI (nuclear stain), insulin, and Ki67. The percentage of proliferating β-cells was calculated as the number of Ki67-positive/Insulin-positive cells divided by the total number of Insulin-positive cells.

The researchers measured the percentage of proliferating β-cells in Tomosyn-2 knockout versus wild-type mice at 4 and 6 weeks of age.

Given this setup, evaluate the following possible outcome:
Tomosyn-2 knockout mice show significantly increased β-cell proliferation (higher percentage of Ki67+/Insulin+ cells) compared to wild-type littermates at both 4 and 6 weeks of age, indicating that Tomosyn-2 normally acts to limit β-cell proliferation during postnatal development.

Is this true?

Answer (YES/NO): NO